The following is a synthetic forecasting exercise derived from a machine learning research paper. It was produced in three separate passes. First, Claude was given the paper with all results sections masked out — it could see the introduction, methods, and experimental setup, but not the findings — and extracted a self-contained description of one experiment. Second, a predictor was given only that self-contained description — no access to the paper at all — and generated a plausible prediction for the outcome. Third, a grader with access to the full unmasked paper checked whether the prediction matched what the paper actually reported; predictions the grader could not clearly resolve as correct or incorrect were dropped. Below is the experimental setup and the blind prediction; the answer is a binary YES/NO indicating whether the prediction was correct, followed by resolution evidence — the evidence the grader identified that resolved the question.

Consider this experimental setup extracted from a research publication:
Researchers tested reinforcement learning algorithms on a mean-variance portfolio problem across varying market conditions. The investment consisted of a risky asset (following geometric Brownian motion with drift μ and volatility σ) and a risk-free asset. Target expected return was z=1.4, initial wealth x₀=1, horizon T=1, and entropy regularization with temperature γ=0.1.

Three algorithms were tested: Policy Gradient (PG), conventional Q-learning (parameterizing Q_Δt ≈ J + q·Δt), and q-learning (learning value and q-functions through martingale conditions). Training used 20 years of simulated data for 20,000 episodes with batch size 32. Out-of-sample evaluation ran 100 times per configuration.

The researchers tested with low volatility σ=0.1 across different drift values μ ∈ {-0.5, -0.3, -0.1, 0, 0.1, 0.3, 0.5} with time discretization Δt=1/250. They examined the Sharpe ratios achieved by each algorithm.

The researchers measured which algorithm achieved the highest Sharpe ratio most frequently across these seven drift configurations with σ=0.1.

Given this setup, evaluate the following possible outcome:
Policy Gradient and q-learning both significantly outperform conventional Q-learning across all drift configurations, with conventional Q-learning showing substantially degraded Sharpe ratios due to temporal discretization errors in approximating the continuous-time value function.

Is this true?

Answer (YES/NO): NO